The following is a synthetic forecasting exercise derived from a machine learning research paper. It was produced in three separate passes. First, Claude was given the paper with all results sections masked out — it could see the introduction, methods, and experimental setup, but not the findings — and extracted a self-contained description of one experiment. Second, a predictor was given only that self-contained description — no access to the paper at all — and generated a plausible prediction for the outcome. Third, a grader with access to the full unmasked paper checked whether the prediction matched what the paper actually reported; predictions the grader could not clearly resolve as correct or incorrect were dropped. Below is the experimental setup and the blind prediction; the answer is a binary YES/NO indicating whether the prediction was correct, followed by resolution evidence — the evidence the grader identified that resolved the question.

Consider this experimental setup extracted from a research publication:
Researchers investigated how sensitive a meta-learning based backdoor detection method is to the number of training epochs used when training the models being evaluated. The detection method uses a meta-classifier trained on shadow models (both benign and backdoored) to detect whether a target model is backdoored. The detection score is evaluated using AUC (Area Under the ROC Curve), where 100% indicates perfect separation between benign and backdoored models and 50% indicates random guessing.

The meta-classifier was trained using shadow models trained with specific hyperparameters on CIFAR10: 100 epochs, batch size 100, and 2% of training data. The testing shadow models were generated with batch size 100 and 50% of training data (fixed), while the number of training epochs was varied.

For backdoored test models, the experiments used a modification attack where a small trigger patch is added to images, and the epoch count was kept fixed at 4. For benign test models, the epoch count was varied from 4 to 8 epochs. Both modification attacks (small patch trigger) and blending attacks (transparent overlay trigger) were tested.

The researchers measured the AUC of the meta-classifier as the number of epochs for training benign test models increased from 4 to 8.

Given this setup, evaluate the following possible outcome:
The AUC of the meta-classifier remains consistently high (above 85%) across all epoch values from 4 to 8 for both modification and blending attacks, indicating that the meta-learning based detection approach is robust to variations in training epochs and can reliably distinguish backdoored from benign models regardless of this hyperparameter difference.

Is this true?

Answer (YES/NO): NO